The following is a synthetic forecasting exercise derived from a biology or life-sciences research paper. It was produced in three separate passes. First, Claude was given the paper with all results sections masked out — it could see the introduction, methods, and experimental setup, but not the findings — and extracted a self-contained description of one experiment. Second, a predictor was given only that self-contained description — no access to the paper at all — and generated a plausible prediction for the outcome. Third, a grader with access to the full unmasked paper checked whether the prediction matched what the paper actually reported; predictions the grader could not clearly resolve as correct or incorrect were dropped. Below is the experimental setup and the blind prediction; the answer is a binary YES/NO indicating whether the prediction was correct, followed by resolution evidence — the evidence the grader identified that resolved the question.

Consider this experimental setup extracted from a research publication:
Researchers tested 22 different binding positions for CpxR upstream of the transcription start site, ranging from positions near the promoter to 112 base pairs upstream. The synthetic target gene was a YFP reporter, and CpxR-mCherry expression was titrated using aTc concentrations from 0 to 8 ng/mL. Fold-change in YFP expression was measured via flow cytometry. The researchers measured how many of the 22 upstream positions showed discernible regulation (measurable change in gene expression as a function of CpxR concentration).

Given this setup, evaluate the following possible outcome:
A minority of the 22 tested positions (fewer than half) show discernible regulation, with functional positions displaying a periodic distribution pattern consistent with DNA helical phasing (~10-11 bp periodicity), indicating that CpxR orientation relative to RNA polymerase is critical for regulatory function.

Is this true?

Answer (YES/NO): NO